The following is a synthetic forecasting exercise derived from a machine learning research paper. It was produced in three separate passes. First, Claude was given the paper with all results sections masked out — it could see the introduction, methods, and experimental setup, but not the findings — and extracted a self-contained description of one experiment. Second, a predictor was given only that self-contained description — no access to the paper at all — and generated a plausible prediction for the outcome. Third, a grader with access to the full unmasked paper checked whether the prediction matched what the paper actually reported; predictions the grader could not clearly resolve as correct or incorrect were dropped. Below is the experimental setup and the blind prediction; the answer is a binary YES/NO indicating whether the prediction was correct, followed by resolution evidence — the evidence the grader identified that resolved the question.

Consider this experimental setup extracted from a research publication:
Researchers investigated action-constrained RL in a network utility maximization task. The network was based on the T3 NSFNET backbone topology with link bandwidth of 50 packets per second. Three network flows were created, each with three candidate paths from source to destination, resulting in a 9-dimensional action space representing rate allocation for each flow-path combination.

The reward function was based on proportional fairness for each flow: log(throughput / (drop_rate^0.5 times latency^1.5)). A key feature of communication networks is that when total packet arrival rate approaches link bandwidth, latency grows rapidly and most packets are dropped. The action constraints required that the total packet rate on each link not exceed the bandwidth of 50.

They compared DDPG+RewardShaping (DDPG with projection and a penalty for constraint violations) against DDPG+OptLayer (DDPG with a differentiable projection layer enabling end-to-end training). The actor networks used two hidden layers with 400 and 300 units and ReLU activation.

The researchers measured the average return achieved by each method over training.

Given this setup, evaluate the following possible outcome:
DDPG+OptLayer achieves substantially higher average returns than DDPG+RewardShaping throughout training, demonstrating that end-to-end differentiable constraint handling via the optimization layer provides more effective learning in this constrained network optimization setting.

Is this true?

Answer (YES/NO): NO